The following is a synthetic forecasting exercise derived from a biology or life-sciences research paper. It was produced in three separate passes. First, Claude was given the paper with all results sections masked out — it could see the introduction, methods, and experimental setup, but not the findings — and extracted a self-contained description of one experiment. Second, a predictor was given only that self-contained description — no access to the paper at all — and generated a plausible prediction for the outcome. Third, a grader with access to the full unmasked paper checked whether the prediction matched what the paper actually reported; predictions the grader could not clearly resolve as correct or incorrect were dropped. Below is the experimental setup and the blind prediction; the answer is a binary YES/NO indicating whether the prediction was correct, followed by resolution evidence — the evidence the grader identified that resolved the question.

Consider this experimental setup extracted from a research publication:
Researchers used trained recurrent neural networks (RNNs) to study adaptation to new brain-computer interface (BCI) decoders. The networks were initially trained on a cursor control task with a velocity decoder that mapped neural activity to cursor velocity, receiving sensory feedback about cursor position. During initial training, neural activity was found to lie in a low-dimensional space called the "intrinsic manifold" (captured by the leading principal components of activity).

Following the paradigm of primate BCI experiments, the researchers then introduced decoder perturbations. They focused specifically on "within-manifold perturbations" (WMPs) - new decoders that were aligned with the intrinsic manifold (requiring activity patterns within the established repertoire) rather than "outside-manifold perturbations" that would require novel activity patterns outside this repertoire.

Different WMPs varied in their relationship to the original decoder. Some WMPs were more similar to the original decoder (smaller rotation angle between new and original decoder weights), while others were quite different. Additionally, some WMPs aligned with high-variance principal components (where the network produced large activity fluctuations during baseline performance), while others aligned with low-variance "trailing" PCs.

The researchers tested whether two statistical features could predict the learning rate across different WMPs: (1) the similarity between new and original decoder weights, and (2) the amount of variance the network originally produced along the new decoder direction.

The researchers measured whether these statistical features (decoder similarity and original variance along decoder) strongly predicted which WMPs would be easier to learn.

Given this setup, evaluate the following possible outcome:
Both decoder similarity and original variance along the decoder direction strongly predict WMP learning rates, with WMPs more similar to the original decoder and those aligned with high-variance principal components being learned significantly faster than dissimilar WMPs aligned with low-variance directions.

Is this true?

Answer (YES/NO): NO